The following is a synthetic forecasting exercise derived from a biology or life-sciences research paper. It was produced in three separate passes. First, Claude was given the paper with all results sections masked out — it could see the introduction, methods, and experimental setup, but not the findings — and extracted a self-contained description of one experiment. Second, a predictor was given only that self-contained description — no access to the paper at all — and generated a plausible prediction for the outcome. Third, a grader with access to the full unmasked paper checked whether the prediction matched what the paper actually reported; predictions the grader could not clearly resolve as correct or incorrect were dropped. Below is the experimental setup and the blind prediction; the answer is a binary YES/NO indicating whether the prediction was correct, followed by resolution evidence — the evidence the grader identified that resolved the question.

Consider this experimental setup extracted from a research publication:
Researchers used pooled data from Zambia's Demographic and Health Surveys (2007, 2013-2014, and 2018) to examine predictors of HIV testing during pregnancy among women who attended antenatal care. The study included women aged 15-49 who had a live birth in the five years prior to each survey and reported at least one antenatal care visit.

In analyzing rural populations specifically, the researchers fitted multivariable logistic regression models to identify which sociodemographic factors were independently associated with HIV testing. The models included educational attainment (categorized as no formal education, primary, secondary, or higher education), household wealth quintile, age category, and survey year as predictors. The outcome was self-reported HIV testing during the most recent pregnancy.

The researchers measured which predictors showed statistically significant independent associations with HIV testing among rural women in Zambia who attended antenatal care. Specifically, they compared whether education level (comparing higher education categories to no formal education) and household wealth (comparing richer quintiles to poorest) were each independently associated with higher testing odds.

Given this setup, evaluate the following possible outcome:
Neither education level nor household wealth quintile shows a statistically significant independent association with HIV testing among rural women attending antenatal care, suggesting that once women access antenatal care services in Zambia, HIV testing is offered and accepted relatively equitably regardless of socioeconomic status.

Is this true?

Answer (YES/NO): NO